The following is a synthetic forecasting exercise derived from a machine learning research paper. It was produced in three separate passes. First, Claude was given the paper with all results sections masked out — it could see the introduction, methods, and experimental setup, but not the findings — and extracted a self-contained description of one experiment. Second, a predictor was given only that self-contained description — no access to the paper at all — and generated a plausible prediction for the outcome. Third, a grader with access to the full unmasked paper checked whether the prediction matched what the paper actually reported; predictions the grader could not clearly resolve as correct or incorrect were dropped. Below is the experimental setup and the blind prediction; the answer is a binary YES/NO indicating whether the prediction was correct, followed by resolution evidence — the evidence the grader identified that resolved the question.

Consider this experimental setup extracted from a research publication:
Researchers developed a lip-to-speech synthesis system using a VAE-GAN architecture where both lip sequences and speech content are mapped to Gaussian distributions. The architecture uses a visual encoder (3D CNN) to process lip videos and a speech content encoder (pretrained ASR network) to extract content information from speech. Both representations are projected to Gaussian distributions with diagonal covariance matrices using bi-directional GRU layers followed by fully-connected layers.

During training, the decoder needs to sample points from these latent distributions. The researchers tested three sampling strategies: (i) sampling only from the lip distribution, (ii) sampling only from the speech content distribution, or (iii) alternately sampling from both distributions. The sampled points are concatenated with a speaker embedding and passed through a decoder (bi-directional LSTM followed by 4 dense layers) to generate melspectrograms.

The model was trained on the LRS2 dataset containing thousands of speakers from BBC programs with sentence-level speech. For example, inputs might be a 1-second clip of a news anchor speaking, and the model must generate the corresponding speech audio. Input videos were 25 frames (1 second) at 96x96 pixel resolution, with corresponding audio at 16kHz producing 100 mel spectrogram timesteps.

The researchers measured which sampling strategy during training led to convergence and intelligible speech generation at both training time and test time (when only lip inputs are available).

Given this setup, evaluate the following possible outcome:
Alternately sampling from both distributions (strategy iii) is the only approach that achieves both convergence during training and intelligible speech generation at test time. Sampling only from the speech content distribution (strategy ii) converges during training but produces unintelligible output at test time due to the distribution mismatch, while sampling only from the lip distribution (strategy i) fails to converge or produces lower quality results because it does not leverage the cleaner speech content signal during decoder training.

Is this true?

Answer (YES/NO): NO